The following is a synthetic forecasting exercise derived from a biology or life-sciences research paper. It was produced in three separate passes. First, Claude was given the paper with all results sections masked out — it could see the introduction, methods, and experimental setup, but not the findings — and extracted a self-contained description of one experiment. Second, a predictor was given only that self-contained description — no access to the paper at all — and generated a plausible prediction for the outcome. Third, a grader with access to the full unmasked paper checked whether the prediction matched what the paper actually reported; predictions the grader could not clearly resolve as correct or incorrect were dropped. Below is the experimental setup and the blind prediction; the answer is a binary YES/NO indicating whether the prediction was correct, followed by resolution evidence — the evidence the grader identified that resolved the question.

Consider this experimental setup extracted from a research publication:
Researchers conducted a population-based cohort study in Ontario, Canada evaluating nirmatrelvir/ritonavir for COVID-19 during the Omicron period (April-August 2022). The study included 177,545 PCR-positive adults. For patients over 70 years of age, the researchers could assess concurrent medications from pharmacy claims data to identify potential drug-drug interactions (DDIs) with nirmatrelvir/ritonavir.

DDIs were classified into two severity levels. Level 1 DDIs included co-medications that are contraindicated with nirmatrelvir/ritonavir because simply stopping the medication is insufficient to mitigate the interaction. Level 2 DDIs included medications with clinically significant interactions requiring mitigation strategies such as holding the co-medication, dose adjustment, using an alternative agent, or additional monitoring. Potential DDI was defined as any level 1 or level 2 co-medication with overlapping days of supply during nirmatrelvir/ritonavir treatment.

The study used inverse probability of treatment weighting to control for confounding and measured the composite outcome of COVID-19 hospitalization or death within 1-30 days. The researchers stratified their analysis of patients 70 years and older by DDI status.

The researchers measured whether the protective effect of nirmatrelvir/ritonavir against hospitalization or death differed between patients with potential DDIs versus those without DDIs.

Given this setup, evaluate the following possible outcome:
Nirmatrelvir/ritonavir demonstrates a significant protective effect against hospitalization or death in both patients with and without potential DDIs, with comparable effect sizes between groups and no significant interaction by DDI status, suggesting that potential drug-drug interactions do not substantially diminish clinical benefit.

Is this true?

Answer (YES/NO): YES